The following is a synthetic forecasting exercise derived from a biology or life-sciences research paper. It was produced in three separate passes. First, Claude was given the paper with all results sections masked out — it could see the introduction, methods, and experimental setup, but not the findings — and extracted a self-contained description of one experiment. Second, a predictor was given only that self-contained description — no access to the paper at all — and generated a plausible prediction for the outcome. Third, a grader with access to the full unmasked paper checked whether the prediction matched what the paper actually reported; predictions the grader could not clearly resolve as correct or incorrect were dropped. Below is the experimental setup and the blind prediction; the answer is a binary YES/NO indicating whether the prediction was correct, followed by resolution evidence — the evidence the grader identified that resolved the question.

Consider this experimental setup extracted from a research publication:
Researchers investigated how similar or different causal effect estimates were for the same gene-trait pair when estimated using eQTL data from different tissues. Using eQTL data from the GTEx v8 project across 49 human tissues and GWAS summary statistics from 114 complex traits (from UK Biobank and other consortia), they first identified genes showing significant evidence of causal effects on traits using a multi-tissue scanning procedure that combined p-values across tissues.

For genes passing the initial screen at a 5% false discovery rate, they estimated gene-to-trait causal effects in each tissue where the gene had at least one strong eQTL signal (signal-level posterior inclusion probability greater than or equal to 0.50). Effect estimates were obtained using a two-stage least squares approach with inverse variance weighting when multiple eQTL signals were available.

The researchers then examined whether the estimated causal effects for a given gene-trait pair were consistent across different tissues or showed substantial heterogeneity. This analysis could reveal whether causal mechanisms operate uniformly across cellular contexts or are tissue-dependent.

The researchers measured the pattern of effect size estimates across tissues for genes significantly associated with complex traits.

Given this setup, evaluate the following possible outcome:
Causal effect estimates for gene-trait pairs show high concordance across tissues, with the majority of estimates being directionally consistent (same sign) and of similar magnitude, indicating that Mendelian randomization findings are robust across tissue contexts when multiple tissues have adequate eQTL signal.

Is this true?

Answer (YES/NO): NO